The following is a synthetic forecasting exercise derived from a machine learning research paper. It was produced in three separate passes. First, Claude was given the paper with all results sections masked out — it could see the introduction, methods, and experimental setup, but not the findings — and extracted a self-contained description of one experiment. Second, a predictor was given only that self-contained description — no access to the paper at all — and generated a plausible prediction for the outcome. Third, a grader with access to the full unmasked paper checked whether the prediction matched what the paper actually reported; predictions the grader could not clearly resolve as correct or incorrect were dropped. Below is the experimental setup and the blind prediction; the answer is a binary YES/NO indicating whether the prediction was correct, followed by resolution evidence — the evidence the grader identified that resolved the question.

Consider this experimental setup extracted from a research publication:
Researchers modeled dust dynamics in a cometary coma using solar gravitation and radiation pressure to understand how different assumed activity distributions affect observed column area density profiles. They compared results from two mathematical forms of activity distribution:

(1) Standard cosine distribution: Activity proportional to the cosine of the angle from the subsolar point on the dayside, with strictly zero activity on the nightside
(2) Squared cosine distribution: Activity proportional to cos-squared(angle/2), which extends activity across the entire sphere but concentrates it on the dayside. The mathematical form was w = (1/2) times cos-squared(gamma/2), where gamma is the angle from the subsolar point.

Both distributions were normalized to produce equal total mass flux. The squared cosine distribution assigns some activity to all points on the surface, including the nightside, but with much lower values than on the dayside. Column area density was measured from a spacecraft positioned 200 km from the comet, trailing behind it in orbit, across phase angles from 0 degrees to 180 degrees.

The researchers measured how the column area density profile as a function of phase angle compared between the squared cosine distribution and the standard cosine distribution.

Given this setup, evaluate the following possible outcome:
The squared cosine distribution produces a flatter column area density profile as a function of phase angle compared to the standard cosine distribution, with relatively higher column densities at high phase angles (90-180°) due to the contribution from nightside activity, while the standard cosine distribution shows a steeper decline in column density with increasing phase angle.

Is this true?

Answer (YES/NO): NO